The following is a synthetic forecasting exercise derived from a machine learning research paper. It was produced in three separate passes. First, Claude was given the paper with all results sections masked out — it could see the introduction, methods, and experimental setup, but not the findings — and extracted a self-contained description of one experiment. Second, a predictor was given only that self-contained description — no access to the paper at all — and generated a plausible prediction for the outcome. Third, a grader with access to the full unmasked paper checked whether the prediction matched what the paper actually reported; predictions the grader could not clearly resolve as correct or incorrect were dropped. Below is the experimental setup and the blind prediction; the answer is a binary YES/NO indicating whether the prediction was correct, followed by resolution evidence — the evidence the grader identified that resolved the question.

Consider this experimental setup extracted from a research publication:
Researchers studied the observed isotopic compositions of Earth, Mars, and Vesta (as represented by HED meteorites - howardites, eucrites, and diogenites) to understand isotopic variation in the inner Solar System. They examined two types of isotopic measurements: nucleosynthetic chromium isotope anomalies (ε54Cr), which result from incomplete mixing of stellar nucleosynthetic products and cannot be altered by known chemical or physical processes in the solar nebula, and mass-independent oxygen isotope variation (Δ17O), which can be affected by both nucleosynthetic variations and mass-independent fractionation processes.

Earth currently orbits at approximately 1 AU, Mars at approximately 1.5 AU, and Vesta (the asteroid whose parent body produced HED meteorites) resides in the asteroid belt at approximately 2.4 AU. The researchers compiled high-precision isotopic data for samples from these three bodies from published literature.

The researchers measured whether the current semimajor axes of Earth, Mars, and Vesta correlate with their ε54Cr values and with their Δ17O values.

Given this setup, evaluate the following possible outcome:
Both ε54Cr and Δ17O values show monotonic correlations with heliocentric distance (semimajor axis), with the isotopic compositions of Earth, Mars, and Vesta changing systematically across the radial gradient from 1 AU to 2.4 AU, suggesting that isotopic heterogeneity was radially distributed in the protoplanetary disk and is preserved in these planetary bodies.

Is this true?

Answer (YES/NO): NO